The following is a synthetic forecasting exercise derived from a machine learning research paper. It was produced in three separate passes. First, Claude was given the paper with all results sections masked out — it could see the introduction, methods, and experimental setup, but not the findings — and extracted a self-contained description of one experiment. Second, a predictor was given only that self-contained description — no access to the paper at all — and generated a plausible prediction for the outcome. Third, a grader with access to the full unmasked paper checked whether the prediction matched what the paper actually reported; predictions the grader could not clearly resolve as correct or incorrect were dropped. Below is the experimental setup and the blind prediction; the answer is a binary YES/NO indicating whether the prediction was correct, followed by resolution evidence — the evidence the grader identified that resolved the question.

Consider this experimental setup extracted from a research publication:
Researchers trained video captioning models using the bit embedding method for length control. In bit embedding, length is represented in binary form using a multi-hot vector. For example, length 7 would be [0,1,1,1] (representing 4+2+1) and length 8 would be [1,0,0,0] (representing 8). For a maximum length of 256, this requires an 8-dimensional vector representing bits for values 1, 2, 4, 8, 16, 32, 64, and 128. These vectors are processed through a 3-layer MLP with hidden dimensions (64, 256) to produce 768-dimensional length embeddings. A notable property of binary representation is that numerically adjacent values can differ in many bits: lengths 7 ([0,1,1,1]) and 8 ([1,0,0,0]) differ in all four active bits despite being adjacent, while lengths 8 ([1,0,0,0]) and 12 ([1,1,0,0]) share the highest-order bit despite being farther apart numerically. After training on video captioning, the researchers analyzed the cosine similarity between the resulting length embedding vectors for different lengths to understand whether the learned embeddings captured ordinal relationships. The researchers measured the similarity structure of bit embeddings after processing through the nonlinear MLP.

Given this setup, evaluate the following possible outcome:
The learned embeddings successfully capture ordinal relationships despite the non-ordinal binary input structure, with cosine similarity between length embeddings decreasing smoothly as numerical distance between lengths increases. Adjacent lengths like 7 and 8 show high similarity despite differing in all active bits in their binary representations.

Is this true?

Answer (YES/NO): NO